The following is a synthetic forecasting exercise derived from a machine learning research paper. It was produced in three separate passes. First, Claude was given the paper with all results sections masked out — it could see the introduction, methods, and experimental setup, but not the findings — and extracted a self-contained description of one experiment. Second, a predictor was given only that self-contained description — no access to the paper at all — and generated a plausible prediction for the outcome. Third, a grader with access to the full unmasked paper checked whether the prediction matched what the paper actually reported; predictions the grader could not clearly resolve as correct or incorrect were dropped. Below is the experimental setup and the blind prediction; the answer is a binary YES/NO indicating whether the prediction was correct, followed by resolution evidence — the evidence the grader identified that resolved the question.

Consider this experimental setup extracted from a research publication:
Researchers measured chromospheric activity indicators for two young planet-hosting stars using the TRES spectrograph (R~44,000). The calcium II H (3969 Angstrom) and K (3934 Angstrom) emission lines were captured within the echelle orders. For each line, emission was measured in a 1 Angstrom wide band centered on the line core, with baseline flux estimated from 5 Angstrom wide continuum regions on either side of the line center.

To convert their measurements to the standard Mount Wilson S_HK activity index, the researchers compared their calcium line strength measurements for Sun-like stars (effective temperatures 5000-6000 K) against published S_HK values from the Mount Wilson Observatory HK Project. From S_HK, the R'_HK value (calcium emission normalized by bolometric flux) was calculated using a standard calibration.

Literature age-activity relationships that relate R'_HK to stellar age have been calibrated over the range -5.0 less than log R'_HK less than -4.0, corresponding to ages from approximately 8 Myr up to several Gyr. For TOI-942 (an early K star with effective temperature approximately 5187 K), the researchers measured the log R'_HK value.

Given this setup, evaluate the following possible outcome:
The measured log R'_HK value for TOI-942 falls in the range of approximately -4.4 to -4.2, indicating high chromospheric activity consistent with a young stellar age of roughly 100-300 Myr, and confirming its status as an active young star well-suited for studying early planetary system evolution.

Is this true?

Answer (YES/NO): NO